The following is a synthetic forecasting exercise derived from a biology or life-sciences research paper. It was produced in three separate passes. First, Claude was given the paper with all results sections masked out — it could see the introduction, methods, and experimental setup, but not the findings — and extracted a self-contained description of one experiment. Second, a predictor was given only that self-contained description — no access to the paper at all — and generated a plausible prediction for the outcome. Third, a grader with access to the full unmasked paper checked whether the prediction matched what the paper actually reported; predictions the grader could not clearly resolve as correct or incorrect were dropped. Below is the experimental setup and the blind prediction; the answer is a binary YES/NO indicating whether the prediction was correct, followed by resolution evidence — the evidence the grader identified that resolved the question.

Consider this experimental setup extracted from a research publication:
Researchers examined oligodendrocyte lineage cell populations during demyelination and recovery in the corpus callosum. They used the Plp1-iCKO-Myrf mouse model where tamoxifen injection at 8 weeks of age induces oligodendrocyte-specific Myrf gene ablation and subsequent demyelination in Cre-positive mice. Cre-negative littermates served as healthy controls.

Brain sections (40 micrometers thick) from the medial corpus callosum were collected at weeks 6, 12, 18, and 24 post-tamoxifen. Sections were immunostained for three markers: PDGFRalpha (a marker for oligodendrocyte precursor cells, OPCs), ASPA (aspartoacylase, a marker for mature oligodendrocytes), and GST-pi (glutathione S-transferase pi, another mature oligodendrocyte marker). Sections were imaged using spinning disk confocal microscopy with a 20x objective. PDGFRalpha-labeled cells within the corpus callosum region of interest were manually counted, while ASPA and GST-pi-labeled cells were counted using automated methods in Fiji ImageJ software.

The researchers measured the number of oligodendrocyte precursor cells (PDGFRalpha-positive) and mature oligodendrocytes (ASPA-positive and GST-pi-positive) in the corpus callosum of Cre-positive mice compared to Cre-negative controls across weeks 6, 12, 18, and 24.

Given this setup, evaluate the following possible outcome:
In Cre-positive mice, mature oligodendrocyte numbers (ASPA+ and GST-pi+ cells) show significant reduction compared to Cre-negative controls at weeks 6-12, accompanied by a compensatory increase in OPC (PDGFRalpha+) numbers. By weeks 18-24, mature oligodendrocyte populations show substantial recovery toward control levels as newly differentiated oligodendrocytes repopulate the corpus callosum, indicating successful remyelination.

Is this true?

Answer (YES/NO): NO